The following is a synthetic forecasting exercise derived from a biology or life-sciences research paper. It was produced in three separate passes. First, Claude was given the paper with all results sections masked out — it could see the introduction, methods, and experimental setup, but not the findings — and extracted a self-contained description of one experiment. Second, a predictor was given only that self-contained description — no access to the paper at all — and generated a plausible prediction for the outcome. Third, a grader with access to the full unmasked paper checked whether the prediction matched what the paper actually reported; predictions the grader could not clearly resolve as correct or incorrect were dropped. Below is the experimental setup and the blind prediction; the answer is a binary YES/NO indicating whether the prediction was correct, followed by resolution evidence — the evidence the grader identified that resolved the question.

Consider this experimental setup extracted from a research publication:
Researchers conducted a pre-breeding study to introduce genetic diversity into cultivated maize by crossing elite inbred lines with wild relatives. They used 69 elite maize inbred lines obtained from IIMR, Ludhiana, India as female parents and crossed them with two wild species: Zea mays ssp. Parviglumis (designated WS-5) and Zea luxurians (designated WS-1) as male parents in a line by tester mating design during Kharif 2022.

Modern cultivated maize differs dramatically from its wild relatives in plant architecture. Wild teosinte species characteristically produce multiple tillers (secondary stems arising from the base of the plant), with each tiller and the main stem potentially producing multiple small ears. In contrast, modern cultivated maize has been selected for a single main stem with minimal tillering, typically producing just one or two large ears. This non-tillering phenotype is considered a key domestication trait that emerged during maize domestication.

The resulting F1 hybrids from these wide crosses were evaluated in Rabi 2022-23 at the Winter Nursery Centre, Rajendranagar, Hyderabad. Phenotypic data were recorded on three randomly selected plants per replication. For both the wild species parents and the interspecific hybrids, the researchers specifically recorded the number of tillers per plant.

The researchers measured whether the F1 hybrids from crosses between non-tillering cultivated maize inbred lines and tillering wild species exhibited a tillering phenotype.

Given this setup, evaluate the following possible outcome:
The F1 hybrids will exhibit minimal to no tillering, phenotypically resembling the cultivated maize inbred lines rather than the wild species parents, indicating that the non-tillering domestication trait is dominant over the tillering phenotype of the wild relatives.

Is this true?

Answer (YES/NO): NO